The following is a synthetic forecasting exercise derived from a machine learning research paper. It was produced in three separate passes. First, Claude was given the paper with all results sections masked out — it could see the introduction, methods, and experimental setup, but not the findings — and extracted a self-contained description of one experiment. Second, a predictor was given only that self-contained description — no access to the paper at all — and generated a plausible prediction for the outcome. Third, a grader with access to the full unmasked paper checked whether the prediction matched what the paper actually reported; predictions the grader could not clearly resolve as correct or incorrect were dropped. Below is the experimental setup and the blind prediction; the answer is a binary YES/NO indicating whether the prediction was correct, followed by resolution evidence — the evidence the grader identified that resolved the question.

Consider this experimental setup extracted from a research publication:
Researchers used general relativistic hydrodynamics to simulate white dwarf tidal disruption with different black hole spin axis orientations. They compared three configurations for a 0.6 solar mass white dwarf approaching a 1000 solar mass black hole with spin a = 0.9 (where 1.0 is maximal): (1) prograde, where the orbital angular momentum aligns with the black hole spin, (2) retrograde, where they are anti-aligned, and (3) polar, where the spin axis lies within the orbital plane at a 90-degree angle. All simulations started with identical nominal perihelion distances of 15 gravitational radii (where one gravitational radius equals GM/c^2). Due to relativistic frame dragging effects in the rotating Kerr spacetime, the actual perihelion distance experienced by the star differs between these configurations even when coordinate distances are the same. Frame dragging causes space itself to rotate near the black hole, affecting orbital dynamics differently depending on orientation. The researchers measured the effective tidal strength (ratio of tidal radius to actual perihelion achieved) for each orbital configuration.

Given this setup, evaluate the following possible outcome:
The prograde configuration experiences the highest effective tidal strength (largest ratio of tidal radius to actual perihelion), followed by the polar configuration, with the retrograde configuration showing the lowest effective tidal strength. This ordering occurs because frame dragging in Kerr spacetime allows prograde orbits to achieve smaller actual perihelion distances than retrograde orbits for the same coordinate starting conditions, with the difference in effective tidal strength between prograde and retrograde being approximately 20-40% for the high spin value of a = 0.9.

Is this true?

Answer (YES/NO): NO